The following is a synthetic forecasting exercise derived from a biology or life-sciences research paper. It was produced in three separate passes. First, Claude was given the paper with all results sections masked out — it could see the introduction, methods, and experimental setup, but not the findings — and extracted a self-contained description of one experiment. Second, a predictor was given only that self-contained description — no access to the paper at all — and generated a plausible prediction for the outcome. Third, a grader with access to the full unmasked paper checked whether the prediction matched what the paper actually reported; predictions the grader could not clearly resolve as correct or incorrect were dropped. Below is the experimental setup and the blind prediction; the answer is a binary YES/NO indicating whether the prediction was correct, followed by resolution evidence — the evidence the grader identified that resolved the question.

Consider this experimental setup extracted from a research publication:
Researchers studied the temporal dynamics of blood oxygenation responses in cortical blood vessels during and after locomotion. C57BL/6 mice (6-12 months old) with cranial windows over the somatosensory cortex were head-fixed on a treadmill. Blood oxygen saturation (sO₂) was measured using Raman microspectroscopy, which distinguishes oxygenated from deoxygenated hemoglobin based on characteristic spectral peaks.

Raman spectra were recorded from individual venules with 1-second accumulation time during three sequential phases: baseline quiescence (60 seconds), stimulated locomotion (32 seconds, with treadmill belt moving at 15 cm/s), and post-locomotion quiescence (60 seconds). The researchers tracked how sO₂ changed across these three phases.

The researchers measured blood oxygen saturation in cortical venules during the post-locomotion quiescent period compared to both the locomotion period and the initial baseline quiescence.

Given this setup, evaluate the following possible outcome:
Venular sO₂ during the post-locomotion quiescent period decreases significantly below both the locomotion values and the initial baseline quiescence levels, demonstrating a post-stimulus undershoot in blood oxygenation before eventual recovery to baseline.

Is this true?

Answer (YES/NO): NO